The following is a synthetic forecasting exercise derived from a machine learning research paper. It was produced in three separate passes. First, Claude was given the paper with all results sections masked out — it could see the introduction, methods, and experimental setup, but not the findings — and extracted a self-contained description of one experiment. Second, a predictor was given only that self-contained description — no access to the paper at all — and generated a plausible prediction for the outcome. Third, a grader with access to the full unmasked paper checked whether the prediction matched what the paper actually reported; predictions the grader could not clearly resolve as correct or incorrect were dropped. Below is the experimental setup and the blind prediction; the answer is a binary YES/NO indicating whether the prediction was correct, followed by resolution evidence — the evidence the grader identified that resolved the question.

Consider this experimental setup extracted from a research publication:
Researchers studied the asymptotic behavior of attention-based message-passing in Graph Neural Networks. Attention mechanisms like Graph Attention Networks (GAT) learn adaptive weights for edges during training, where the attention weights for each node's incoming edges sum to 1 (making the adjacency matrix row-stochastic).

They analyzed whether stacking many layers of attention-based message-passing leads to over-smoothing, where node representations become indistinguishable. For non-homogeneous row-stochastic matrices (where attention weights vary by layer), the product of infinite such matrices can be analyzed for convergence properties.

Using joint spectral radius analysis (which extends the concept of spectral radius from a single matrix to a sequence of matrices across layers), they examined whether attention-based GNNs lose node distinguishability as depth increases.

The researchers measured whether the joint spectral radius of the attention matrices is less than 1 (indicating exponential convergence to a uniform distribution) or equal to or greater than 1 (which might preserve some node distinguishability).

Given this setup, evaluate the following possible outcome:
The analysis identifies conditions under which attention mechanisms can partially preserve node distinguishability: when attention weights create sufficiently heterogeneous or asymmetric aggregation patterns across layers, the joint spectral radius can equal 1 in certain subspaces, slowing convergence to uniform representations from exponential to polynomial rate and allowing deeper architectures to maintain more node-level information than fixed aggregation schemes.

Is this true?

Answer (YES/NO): NO